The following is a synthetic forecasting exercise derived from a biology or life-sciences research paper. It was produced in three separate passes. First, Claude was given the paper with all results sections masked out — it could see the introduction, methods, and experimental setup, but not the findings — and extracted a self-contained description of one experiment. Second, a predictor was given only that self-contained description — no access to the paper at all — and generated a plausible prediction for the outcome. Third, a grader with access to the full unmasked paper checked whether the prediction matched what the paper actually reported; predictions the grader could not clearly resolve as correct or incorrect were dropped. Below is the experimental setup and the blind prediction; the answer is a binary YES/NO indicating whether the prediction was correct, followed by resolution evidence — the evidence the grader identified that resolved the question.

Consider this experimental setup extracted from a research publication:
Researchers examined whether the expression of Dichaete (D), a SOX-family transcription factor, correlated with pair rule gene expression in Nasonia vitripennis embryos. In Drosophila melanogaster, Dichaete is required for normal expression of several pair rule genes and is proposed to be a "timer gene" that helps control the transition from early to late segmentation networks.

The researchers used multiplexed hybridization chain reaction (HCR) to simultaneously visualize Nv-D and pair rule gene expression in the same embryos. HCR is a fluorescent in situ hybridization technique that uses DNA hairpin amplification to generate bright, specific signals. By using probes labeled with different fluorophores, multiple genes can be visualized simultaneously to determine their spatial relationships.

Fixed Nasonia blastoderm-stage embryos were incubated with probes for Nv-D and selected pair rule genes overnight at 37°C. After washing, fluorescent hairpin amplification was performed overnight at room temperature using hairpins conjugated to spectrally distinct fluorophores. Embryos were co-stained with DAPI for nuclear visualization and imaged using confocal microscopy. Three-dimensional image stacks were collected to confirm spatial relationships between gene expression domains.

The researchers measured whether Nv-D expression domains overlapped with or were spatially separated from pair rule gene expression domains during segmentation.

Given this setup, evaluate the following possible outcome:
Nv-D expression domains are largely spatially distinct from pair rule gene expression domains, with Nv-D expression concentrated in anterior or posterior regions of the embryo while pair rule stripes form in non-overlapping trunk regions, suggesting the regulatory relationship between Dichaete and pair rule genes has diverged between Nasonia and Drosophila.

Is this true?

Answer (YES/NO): NO